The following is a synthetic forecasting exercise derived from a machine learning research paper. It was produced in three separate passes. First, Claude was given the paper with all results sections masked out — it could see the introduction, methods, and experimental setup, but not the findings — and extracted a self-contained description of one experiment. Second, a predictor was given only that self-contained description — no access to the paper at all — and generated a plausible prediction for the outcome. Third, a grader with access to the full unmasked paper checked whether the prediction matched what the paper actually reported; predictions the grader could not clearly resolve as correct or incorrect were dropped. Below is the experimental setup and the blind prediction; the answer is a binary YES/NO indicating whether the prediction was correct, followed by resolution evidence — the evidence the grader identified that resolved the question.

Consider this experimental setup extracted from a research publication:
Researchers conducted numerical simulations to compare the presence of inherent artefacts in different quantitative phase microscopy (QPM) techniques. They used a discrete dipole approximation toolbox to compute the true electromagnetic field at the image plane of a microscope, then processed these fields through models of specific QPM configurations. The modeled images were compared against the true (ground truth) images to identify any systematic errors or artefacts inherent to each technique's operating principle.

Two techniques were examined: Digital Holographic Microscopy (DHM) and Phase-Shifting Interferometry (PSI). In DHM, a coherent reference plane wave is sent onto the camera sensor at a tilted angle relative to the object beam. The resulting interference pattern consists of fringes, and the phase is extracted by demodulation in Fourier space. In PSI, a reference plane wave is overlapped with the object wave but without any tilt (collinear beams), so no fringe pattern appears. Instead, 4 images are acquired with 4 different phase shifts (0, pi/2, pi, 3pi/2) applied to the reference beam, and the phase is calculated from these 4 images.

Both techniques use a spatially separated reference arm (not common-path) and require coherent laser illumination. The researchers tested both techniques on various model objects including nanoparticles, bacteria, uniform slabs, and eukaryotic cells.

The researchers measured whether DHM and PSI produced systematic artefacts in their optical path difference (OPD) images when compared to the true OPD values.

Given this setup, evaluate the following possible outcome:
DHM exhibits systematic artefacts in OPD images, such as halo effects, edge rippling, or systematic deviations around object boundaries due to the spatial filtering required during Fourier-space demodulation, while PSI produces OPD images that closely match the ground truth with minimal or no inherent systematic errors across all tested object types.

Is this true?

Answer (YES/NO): NO